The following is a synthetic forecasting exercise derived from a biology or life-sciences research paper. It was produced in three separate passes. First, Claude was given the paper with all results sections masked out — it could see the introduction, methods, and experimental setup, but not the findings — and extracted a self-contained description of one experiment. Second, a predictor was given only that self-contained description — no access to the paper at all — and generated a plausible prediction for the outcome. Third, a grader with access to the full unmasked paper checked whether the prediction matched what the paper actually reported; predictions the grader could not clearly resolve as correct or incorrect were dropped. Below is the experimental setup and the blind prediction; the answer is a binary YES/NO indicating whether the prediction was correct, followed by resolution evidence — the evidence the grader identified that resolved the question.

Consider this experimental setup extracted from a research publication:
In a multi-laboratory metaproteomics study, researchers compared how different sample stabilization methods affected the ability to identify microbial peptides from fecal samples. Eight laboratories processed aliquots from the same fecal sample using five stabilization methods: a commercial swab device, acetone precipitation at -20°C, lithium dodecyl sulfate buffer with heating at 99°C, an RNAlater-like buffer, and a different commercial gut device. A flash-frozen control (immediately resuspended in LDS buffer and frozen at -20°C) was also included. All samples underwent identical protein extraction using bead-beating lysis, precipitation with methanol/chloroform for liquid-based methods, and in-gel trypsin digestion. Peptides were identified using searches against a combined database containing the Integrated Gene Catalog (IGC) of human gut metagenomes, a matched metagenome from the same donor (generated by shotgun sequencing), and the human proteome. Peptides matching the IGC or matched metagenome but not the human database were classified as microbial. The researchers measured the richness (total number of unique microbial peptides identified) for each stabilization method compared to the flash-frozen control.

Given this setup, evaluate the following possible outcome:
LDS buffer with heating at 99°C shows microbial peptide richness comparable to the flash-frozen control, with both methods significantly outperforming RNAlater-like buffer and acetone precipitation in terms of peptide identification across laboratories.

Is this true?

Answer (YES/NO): NO